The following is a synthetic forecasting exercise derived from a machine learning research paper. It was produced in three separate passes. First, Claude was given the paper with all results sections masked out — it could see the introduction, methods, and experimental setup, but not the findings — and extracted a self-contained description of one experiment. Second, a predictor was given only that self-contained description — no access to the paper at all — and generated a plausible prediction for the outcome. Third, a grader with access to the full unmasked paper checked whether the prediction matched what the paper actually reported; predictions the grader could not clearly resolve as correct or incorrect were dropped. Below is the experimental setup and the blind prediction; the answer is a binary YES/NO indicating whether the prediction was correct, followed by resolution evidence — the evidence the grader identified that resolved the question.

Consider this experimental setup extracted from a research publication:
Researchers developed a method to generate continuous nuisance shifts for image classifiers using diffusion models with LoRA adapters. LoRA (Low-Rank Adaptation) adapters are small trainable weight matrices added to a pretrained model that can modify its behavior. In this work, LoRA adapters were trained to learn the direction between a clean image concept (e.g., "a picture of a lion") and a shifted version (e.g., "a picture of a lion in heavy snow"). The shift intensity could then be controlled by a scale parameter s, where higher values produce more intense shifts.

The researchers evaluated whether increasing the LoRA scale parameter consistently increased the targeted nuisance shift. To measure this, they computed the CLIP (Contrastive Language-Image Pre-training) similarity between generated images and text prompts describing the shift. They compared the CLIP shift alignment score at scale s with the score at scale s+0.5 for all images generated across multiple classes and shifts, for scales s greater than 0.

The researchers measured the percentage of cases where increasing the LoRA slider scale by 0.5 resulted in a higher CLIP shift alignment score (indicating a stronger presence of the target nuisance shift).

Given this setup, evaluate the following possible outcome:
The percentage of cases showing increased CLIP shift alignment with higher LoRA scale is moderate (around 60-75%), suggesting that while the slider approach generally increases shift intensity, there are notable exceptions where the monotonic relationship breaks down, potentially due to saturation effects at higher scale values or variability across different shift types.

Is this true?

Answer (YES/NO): YES